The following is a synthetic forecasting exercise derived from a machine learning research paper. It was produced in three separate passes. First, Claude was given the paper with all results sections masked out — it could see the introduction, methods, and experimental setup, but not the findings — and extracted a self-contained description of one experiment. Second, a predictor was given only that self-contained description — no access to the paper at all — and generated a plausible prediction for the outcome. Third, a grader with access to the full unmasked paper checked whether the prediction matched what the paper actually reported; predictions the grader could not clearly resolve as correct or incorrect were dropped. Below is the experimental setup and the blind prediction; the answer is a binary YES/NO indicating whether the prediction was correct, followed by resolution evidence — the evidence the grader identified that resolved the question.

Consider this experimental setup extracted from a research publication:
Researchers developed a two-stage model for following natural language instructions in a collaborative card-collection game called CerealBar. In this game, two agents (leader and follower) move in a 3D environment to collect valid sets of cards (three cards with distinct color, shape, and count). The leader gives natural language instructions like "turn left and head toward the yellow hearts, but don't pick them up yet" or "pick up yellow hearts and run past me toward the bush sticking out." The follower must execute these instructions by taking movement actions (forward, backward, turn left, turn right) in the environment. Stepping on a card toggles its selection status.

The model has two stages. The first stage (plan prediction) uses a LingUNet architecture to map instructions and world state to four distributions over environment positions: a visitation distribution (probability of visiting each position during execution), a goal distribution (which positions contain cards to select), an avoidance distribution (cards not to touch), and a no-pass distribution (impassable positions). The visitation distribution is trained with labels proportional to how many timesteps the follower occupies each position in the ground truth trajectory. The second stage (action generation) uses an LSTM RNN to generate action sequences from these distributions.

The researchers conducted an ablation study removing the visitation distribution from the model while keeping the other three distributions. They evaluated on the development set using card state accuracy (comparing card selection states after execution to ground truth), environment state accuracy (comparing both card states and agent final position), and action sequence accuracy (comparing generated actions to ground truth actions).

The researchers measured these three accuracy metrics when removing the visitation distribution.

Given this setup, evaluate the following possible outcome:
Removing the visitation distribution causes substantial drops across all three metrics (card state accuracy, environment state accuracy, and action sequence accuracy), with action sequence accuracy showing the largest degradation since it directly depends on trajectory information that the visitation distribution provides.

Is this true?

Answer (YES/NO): NO